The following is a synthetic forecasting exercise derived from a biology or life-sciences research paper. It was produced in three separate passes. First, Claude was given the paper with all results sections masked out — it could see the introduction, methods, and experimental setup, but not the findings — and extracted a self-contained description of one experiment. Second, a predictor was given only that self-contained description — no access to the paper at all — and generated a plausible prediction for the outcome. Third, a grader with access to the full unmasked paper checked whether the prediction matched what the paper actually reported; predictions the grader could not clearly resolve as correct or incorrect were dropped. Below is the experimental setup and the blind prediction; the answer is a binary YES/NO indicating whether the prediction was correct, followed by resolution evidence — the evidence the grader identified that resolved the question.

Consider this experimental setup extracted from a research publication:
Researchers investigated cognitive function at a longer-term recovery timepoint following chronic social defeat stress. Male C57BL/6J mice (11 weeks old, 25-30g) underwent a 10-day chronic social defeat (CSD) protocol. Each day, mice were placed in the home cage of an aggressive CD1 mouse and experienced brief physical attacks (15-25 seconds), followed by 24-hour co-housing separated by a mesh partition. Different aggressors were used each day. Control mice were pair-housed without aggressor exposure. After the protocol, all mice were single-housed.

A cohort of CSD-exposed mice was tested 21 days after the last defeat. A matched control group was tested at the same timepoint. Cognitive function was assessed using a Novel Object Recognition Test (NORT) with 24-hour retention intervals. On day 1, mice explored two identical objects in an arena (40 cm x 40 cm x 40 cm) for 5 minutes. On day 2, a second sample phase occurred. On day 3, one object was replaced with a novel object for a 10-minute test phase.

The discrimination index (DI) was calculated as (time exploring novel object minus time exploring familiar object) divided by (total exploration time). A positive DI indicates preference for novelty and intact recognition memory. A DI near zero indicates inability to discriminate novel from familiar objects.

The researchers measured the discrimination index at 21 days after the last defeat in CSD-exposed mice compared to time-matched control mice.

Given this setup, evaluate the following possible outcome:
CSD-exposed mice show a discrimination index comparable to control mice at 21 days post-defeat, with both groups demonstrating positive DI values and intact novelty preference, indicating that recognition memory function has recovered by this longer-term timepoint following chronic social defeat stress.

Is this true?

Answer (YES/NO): YES